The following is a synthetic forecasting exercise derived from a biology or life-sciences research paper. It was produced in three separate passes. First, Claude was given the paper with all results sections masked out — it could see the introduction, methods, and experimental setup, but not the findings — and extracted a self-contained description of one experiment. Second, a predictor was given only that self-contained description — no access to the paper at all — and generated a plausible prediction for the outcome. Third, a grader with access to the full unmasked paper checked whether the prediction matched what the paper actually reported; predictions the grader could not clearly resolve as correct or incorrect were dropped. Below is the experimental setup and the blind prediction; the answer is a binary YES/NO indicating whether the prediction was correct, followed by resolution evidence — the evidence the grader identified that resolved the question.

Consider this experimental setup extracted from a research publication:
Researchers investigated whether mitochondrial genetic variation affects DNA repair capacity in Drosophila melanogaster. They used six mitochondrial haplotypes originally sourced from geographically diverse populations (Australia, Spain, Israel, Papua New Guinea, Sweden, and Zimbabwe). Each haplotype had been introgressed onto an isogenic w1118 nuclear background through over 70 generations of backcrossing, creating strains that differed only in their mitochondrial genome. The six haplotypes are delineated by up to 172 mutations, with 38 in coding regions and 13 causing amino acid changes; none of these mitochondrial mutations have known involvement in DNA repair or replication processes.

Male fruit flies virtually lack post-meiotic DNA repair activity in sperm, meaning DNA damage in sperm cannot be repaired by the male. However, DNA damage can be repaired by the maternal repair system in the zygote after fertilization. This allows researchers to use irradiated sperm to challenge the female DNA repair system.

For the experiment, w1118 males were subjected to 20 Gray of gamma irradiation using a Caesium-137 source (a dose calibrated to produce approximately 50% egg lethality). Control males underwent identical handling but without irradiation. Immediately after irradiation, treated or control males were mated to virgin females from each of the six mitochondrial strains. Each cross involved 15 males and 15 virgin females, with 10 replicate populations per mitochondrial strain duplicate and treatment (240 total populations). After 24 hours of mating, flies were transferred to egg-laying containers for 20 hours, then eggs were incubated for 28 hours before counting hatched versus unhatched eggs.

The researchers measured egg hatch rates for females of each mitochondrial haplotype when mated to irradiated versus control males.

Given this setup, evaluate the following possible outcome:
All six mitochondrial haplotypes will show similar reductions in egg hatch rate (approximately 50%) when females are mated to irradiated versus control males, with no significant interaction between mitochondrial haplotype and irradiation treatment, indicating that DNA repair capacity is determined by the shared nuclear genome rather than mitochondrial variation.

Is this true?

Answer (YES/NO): NO